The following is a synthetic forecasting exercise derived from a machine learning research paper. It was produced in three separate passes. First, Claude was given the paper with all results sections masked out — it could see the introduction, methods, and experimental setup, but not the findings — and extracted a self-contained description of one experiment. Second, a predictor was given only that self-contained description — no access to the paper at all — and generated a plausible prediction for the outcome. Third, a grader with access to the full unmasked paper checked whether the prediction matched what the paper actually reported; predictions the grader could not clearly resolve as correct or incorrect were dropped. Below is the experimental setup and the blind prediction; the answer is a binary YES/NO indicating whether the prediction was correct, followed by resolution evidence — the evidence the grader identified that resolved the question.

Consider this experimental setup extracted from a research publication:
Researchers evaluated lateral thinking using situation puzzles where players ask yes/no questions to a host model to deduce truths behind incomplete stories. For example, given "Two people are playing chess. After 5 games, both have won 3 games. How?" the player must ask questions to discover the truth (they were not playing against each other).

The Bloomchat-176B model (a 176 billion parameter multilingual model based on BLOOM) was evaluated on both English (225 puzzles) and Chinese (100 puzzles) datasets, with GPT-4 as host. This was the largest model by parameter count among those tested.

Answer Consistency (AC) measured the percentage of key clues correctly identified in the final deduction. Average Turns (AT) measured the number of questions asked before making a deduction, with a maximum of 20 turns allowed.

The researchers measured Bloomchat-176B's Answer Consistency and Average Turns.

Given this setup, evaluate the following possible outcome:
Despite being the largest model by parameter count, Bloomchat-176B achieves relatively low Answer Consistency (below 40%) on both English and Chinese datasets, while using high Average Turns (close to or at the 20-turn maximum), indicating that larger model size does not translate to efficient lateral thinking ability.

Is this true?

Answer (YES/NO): NO